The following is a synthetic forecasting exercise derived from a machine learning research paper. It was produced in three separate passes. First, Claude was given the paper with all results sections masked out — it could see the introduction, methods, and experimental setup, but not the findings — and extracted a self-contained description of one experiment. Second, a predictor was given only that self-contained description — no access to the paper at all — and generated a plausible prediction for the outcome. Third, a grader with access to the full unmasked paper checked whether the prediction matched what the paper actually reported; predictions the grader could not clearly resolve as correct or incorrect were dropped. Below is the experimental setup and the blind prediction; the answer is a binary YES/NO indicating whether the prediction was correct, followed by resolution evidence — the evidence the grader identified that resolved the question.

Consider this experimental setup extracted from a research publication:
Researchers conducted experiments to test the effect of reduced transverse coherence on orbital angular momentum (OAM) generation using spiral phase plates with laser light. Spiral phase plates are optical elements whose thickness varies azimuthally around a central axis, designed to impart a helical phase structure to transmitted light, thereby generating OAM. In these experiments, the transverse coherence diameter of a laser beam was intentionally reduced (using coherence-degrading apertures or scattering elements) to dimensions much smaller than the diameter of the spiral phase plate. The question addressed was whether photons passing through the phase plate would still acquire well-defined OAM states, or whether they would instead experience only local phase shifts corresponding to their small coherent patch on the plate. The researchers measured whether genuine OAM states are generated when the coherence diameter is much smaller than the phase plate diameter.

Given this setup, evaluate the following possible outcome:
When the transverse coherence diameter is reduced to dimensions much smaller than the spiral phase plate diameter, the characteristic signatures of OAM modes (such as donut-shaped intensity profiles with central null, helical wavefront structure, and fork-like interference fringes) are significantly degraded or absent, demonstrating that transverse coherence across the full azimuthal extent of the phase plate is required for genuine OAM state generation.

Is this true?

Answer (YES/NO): NO